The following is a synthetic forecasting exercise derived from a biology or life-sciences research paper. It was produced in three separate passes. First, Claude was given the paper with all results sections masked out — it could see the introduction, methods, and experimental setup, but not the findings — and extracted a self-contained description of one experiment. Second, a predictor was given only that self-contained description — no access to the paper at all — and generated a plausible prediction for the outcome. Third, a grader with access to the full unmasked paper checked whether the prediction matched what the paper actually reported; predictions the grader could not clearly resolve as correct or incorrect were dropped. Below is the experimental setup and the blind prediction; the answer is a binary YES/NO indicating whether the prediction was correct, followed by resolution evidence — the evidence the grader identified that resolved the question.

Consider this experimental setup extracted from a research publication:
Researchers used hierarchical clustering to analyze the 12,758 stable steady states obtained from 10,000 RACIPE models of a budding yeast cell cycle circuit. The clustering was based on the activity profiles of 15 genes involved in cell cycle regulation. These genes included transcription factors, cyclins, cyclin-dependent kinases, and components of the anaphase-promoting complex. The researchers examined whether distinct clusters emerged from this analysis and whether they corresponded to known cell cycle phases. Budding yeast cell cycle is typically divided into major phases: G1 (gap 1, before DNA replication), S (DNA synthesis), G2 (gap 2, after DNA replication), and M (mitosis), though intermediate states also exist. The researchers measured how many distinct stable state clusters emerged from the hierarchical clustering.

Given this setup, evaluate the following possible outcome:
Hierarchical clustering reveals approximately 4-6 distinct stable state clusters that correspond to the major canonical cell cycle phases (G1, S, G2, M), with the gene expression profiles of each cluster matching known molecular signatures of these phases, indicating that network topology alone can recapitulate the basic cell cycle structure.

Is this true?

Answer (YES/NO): NO